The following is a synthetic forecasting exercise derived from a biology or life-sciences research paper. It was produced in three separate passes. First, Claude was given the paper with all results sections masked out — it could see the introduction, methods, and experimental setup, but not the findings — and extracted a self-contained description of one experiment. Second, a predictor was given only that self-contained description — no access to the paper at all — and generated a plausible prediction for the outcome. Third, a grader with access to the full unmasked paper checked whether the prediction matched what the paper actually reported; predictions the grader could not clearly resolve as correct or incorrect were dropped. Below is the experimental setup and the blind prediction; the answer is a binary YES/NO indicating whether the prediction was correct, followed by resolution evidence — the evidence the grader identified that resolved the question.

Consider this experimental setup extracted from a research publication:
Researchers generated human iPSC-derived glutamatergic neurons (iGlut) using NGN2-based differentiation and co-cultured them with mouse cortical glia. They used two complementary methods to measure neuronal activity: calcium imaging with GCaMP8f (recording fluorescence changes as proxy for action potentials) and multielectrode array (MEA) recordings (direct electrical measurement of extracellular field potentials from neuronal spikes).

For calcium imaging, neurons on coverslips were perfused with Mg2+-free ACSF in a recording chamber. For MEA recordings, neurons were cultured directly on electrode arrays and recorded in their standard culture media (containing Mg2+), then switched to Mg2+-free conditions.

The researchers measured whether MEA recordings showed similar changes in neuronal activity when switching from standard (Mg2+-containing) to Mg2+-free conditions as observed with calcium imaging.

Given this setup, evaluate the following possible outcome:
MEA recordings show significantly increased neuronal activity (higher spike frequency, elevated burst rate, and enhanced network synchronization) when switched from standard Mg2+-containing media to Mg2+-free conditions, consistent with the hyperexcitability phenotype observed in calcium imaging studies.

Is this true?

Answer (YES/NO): NO